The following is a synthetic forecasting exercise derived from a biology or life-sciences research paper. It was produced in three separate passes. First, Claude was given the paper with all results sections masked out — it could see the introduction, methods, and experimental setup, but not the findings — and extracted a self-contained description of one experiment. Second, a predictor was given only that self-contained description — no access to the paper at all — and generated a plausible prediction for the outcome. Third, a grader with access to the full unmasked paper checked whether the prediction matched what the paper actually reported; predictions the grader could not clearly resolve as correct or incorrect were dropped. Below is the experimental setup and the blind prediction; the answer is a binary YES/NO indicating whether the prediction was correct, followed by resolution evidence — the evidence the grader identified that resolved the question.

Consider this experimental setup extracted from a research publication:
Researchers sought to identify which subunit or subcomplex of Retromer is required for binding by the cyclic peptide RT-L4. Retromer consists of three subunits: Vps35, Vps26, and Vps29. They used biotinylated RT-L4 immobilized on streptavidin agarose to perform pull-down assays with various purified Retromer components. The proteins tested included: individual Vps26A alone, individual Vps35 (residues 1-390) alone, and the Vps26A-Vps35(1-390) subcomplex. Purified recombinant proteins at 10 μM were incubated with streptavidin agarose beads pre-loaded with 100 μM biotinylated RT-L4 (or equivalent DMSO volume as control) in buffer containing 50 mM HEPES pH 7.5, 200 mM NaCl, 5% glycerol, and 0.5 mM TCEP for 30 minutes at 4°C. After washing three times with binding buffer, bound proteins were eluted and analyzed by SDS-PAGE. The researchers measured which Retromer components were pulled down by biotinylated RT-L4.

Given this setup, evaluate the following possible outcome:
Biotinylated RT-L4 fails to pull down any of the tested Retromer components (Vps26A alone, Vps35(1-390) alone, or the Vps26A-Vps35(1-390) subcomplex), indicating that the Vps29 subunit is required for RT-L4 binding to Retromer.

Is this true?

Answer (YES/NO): NO